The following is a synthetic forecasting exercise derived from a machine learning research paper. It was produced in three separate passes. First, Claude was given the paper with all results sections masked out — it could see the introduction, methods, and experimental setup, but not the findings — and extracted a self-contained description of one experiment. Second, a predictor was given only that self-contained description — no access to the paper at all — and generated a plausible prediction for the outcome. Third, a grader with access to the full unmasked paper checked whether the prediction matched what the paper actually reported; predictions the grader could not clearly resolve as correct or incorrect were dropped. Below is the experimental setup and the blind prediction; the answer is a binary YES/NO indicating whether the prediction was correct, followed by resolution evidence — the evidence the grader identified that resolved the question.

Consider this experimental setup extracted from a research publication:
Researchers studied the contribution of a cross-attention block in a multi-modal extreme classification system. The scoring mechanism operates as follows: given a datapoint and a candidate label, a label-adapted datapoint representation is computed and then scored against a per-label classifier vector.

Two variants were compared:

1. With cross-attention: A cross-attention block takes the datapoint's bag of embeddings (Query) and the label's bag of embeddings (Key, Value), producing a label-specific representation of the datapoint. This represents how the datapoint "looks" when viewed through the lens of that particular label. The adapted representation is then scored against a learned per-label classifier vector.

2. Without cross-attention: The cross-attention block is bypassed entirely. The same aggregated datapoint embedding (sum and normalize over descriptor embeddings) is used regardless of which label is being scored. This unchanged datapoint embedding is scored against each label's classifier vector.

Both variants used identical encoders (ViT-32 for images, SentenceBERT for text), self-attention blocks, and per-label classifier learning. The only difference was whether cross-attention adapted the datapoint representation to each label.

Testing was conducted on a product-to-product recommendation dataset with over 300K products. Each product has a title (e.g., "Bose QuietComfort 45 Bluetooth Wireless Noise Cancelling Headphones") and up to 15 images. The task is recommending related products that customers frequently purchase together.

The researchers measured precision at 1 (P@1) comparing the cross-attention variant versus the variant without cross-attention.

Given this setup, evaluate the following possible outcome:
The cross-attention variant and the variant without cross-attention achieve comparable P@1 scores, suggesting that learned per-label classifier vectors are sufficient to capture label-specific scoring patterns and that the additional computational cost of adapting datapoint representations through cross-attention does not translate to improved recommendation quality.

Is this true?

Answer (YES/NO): NO